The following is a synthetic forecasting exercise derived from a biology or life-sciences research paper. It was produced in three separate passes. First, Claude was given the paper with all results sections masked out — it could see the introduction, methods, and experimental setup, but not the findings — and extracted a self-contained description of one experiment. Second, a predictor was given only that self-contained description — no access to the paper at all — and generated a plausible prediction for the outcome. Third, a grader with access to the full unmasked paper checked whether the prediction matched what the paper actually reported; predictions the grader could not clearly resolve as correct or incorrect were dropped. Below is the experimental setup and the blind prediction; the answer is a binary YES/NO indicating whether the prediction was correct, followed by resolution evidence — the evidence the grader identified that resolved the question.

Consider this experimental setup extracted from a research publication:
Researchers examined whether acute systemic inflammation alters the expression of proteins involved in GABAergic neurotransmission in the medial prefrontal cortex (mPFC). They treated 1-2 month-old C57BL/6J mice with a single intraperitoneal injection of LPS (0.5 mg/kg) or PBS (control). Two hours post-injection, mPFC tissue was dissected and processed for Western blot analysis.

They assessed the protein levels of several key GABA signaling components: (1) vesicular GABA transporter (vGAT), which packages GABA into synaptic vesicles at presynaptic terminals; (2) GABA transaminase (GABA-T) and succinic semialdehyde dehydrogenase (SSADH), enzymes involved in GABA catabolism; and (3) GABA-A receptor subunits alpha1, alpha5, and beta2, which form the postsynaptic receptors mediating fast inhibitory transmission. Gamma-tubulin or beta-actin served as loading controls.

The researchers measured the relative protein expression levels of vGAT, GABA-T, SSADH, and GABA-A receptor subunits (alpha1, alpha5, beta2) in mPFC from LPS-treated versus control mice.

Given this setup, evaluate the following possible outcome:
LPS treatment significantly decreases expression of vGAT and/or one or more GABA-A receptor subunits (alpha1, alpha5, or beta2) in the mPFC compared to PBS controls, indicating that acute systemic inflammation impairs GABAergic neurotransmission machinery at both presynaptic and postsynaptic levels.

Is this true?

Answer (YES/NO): NO